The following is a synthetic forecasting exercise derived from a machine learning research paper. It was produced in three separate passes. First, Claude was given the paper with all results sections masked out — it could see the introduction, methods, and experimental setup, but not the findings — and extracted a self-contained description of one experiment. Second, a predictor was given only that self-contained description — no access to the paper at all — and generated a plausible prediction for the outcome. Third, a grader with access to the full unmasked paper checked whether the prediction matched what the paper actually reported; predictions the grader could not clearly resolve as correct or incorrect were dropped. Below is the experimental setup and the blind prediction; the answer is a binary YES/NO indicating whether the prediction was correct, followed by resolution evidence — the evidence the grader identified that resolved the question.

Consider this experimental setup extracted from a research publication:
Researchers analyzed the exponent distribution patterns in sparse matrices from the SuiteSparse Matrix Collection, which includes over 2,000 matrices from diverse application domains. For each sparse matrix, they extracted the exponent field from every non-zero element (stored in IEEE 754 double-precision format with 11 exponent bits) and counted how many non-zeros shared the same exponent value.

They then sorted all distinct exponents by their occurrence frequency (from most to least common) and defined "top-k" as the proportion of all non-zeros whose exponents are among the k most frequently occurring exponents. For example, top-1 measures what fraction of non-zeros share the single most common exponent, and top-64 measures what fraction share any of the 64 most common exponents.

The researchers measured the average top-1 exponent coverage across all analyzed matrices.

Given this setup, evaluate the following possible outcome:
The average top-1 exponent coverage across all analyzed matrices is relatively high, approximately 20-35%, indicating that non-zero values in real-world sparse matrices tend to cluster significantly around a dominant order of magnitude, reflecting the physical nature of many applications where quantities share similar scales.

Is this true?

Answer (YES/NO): NO